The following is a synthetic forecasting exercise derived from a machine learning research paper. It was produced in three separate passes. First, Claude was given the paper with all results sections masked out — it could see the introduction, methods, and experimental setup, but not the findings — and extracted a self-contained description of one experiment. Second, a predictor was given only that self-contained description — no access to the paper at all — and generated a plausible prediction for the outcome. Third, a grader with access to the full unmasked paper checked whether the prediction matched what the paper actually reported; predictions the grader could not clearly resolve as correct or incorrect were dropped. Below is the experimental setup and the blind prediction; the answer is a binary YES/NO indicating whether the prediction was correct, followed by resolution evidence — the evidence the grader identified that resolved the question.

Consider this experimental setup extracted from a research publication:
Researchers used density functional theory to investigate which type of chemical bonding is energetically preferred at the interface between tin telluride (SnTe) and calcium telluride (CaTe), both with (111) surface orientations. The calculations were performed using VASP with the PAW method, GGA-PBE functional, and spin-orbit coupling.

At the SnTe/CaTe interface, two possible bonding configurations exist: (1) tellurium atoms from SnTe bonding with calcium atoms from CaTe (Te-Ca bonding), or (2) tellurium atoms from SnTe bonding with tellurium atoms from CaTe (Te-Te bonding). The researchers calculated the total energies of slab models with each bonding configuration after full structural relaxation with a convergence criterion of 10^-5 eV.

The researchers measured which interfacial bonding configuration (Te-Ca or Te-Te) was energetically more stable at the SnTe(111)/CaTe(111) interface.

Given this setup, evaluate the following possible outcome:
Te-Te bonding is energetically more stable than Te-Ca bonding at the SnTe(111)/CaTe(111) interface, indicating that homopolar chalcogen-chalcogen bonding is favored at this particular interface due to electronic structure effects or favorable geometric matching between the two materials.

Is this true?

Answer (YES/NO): NO